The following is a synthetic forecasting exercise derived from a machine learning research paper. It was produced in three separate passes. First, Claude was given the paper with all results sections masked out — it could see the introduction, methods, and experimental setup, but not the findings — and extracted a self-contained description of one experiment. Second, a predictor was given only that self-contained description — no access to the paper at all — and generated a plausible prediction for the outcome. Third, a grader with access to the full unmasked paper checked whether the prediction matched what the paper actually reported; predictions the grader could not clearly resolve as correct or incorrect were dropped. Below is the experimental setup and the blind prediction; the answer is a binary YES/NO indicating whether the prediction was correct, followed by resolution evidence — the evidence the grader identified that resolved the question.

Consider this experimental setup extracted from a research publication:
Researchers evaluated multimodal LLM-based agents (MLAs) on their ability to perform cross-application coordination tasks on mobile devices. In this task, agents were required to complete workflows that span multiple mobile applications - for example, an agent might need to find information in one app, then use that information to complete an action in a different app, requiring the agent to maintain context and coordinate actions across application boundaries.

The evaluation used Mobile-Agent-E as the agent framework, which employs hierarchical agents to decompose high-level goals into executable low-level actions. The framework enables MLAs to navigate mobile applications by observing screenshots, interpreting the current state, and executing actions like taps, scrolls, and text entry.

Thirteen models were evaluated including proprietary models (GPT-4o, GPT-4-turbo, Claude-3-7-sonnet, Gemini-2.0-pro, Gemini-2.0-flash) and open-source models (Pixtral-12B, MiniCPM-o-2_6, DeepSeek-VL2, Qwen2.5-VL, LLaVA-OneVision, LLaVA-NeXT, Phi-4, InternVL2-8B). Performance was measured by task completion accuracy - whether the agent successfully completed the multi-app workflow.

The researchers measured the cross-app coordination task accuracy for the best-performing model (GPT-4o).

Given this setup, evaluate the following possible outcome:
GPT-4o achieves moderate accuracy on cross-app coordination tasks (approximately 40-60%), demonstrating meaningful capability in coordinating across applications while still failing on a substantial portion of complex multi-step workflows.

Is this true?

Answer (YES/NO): NO